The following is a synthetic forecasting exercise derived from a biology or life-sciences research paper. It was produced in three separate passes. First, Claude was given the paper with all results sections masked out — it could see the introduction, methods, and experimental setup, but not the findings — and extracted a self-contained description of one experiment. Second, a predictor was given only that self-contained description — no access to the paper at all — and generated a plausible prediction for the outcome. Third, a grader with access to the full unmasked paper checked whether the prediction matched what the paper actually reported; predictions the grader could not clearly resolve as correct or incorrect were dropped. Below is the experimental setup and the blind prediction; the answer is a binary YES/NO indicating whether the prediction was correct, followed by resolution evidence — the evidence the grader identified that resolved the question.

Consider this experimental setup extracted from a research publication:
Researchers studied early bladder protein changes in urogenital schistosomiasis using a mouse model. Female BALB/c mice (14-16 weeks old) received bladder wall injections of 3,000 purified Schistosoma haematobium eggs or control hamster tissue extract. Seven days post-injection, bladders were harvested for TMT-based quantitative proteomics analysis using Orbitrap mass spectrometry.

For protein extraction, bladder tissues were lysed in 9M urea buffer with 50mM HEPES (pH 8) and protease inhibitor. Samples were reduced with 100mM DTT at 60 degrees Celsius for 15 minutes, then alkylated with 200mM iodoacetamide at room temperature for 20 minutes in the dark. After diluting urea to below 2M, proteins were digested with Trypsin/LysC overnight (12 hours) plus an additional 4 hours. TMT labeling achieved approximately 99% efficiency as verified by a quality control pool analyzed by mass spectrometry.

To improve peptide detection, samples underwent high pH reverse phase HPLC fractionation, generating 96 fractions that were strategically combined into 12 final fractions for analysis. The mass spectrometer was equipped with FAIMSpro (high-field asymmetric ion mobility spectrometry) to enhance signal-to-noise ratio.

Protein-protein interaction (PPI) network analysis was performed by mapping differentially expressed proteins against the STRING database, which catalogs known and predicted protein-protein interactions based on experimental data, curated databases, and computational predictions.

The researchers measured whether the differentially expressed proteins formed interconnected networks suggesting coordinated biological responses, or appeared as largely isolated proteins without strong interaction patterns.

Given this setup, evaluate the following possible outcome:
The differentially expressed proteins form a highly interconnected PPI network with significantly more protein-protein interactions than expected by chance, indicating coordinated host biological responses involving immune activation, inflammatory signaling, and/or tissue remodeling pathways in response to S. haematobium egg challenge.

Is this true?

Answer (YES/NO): YES